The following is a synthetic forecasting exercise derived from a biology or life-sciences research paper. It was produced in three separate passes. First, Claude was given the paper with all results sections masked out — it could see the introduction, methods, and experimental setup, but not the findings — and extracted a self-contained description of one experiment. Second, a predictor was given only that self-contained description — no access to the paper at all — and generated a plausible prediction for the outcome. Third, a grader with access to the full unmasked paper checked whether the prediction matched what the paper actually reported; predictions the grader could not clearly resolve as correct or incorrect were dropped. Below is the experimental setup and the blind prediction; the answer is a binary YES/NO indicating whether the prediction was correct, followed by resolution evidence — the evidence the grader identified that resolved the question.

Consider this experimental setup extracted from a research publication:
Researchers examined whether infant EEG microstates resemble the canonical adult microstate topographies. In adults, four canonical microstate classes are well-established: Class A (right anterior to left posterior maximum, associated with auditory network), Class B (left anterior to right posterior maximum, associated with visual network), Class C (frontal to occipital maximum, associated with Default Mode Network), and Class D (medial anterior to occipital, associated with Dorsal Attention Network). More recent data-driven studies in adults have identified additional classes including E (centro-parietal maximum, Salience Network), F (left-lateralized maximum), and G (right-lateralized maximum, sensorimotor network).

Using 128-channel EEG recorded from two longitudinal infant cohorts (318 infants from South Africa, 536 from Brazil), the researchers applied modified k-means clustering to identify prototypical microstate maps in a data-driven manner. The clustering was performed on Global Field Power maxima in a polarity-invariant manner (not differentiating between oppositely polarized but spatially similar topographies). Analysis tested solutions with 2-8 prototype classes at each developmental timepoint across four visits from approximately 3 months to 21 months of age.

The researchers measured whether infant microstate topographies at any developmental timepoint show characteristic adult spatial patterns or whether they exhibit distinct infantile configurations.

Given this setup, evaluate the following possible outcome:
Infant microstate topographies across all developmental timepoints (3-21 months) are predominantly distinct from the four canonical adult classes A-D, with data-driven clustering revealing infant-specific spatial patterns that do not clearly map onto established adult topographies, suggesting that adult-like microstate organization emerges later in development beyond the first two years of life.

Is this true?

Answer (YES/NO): NO